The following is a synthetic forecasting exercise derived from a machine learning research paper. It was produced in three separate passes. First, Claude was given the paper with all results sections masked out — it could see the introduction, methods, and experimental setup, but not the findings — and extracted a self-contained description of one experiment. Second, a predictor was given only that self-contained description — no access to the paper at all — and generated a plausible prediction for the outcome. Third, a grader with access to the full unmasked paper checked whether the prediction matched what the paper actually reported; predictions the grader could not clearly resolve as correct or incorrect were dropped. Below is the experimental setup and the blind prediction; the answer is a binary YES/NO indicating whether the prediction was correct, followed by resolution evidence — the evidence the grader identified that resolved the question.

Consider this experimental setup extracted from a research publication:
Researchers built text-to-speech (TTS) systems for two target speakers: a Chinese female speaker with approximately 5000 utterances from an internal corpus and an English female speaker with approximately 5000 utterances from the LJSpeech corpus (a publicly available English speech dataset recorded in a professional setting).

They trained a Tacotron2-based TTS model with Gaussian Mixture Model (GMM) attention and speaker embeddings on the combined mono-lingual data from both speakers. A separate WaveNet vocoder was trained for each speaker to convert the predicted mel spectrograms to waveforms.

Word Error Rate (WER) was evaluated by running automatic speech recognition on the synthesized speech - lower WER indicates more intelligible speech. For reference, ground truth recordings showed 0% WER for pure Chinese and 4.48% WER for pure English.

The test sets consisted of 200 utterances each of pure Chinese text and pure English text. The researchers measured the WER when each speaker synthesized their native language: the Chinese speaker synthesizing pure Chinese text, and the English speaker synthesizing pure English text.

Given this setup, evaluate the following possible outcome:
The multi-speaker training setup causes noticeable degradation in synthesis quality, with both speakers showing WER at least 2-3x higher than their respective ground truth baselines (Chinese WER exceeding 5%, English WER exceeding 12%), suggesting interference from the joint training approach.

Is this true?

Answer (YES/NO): NO